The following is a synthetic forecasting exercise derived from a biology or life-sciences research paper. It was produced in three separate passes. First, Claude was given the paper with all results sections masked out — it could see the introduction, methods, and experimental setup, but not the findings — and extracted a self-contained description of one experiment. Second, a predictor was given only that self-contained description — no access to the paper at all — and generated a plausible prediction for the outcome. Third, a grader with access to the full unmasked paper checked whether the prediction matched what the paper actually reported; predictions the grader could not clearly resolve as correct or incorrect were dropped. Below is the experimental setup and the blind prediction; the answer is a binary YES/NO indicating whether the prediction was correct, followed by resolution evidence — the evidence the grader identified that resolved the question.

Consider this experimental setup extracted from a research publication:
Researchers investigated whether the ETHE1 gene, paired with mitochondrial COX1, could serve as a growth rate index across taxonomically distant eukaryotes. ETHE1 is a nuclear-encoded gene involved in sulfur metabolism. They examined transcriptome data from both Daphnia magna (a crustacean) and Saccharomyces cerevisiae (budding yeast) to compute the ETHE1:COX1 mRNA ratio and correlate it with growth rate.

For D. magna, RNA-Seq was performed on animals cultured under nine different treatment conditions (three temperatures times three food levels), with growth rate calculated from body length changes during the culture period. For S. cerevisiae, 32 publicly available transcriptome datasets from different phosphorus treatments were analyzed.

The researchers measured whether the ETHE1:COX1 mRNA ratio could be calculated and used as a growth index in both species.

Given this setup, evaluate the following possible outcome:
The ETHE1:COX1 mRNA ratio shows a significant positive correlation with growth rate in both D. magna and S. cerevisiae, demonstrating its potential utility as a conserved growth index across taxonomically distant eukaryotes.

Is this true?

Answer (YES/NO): NO